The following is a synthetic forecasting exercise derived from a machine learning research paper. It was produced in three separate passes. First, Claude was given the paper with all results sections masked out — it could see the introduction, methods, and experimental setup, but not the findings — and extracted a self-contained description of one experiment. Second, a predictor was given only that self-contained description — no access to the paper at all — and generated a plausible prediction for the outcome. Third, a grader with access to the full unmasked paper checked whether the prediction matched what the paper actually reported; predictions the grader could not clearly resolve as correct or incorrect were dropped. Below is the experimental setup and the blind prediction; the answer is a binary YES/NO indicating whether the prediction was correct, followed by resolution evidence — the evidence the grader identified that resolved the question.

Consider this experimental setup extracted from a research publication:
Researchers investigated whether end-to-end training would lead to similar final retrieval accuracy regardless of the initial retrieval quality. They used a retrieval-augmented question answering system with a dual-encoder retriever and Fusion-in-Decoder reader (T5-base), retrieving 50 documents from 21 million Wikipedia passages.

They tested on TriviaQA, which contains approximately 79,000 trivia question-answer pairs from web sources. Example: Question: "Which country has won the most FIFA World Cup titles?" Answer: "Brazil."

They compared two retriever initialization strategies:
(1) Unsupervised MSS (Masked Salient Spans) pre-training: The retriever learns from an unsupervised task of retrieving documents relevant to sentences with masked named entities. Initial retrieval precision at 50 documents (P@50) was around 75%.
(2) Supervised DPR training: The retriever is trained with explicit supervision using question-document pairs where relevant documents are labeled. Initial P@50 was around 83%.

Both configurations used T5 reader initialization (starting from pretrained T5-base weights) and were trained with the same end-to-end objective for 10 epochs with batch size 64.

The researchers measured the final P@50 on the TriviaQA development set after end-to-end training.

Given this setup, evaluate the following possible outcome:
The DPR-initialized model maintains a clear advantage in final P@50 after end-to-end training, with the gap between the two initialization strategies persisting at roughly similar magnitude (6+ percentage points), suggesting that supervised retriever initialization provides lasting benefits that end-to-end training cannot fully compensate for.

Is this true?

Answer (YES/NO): NO